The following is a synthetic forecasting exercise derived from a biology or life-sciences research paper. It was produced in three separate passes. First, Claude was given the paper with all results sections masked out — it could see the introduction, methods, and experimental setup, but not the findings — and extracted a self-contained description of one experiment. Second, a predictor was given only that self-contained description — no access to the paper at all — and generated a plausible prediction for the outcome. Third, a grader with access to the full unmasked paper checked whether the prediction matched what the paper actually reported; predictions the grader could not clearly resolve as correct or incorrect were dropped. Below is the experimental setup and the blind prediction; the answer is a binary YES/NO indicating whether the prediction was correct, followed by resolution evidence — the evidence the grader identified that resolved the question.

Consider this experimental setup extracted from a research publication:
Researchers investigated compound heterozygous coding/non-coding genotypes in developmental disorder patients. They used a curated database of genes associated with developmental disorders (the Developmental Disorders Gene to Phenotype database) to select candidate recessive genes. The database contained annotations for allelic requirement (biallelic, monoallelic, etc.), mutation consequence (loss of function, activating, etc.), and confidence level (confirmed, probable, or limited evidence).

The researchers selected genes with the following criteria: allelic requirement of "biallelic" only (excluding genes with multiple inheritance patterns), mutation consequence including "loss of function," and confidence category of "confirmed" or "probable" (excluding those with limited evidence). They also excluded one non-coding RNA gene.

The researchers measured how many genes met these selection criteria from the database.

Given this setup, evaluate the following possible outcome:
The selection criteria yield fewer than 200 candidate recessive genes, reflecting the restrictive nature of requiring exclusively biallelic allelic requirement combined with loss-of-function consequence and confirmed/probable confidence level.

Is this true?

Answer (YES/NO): NO